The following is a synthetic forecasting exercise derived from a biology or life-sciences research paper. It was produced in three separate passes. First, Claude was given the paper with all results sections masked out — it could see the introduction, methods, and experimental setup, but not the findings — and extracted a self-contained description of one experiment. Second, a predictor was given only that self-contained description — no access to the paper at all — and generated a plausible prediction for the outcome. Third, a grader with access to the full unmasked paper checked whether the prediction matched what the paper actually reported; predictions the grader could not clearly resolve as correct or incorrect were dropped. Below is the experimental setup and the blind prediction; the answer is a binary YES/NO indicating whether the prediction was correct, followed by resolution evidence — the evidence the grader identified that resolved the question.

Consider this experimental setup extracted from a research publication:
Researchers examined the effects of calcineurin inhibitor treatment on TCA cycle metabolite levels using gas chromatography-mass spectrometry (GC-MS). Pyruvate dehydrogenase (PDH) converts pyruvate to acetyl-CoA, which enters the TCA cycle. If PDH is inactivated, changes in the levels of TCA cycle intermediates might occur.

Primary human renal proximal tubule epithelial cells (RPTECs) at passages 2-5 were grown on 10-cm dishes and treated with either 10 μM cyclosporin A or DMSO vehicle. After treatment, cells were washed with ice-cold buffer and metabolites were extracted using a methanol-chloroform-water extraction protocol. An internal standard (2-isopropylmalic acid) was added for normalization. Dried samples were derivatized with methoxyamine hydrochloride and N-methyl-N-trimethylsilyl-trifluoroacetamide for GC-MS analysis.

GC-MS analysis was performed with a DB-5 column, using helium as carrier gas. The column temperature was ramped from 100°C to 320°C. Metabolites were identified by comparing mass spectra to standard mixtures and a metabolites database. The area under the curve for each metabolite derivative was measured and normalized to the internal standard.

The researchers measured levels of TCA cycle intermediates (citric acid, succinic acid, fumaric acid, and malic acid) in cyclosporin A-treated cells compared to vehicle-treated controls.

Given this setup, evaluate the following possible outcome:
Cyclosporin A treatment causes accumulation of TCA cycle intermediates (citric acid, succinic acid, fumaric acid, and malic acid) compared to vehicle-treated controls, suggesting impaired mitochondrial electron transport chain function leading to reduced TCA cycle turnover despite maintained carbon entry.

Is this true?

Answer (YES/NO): NO